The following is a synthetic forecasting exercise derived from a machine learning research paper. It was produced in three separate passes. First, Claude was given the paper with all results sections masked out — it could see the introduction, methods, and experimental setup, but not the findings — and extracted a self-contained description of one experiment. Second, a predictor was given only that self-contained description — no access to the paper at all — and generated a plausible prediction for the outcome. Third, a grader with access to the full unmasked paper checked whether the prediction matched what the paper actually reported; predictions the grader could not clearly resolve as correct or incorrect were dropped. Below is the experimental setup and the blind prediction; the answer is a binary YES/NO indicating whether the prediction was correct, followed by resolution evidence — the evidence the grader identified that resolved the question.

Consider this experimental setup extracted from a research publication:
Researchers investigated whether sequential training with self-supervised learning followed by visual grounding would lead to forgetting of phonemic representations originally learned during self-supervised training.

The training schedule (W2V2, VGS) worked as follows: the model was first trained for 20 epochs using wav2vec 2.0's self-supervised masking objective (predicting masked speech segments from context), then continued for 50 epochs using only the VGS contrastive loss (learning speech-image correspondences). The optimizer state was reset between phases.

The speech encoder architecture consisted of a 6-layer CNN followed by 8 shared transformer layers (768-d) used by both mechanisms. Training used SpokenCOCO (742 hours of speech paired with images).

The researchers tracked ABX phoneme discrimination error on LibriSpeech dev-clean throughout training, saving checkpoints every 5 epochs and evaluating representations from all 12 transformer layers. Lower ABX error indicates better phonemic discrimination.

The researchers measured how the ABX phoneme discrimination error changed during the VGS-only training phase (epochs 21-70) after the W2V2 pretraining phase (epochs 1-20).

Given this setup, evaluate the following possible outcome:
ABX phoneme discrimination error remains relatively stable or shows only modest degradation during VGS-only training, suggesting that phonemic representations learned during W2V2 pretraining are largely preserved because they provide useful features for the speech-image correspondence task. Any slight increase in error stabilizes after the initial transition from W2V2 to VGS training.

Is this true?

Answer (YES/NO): YES